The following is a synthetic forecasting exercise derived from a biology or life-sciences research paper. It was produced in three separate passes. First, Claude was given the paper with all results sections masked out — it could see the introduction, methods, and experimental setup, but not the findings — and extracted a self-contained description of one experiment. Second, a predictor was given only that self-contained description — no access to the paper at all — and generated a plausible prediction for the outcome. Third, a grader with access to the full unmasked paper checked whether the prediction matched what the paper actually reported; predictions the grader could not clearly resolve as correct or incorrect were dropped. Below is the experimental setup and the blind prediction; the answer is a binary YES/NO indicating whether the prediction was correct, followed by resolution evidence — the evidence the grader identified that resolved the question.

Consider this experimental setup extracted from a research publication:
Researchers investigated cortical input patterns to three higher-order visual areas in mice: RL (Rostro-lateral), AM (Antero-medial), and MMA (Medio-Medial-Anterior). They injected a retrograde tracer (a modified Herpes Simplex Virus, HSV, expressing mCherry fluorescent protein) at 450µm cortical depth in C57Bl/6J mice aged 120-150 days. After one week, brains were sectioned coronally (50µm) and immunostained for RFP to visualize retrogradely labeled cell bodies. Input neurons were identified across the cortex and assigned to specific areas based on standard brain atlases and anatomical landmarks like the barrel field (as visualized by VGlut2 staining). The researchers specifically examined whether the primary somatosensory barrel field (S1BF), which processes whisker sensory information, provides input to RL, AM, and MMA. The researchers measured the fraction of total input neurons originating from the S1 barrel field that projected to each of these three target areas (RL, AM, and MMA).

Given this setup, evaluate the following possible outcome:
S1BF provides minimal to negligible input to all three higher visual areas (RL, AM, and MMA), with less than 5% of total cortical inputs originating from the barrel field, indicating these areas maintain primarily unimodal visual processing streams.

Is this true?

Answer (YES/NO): NO